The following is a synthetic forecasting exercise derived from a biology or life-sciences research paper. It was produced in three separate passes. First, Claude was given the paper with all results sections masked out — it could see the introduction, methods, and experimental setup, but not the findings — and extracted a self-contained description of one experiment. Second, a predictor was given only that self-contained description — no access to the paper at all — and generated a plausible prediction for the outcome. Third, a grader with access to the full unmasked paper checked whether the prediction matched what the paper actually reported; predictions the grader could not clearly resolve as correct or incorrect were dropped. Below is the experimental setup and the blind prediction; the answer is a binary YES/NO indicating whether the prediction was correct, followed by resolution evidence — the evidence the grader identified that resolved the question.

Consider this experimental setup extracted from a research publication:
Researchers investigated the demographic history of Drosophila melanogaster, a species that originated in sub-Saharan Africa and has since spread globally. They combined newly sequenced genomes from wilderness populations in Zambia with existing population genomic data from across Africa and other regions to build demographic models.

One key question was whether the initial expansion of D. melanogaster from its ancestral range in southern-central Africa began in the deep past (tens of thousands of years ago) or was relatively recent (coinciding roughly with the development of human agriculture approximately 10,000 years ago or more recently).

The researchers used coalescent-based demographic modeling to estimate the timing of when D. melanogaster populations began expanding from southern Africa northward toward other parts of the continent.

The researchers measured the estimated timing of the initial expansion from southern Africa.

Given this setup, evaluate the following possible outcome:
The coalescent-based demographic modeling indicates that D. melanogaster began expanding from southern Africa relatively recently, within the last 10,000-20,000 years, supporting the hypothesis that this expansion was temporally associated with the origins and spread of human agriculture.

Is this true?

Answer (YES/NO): YES